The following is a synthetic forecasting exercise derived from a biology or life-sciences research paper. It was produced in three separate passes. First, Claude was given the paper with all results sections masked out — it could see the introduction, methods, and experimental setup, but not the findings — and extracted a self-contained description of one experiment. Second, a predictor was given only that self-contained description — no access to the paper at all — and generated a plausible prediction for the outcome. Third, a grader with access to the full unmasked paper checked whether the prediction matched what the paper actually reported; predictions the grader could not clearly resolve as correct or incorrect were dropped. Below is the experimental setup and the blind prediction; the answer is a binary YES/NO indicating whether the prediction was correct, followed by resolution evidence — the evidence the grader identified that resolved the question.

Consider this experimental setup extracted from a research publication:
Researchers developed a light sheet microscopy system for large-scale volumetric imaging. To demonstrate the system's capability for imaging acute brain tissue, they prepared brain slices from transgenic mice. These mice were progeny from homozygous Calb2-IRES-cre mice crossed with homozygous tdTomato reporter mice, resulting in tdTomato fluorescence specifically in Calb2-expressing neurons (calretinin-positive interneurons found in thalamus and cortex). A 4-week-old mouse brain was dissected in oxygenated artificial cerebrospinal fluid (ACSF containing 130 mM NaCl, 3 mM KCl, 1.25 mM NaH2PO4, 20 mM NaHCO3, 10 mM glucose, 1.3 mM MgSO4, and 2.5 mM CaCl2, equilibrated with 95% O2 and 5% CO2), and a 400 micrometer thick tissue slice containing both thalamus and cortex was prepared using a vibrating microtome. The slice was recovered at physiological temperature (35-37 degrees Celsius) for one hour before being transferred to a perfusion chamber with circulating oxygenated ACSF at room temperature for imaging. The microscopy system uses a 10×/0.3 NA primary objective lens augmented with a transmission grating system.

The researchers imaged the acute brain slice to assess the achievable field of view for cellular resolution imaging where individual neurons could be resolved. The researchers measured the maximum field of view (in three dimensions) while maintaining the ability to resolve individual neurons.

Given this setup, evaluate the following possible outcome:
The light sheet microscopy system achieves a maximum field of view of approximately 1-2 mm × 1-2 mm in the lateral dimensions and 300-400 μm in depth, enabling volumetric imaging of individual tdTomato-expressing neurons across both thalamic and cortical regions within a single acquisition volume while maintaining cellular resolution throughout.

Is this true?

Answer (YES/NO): NO